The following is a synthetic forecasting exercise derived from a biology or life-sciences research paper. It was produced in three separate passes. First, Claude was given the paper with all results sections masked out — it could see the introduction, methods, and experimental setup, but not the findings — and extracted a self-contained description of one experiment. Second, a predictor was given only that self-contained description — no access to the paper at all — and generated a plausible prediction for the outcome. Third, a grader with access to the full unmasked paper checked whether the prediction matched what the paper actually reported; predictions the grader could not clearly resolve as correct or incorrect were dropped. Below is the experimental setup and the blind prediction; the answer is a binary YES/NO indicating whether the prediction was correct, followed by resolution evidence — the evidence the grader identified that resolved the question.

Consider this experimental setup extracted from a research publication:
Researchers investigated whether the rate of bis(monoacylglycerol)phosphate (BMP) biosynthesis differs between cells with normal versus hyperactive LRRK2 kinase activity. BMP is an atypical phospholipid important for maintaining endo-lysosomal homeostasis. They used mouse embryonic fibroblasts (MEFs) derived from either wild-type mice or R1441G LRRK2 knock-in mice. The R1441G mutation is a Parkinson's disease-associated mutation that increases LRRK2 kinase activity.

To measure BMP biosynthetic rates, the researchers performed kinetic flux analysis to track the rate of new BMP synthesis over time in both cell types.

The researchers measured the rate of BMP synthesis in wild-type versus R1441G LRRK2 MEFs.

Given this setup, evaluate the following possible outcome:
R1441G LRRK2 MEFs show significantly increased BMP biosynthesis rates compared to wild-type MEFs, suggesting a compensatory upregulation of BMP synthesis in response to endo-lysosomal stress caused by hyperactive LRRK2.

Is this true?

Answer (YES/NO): YES